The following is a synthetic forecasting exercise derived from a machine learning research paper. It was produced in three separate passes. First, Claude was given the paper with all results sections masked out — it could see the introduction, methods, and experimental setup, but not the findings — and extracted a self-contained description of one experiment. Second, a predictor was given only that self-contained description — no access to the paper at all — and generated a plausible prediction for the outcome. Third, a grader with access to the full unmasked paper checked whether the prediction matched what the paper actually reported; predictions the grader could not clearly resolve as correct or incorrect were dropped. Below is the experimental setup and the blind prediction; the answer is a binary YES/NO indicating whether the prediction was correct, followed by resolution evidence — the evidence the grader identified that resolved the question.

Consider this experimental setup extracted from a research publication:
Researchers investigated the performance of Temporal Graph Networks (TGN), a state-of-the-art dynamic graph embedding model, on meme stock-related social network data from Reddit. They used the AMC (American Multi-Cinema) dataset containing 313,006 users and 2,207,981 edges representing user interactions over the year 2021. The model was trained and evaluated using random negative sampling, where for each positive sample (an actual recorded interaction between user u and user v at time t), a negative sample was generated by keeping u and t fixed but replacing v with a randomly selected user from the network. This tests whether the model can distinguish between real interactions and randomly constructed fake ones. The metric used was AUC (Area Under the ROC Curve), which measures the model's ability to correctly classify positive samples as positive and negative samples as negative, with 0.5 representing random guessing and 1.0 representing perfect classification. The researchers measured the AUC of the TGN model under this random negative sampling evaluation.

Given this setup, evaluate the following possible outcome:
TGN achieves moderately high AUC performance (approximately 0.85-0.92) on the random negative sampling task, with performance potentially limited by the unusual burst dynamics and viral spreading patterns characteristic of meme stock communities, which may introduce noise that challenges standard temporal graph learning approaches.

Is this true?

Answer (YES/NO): NO